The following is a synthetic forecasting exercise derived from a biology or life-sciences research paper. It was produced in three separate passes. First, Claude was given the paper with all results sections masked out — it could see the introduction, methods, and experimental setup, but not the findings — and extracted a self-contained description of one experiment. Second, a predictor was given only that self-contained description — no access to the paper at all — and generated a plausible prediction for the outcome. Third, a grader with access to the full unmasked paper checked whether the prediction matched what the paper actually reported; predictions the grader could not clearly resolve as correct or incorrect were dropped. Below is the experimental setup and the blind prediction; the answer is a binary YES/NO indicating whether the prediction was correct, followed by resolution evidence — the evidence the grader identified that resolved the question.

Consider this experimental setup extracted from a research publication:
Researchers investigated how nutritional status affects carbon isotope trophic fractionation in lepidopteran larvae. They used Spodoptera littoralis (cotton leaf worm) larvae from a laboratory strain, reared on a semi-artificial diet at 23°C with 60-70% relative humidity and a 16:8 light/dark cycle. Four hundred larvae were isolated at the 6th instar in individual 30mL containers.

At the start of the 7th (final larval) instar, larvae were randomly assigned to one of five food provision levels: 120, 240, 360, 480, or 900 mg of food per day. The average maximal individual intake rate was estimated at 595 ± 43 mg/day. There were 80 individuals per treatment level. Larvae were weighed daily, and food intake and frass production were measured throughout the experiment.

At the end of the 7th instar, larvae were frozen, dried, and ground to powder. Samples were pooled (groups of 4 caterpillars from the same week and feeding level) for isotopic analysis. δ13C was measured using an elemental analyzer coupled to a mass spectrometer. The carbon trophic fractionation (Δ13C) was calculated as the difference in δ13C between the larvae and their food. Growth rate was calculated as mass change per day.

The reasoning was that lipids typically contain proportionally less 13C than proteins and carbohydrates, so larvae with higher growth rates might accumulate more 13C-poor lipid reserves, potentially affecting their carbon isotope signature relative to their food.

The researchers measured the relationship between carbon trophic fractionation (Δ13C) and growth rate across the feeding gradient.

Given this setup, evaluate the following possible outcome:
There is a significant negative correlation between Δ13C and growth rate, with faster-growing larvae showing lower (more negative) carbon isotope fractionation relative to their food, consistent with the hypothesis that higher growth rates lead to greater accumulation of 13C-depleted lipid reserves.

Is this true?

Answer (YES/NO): YES